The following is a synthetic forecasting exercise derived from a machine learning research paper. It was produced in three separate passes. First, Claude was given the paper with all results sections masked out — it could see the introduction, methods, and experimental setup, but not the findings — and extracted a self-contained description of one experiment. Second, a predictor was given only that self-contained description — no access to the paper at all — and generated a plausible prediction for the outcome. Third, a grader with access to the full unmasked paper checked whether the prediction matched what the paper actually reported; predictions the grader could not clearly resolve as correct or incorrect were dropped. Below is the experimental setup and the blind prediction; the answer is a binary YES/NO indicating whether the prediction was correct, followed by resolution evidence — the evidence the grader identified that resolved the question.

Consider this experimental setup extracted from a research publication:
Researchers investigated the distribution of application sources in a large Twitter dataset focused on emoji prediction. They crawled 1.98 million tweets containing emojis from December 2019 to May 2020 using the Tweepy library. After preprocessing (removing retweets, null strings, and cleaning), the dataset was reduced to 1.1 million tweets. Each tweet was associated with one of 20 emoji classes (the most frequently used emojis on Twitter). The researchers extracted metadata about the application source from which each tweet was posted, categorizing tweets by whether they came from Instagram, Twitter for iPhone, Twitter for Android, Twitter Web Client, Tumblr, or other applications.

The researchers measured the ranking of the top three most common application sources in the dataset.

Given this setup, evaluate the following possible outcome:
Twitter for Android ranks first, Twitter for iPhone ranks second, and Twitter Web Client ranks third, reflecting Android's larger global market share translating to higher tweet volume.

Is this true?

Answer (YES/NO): NO